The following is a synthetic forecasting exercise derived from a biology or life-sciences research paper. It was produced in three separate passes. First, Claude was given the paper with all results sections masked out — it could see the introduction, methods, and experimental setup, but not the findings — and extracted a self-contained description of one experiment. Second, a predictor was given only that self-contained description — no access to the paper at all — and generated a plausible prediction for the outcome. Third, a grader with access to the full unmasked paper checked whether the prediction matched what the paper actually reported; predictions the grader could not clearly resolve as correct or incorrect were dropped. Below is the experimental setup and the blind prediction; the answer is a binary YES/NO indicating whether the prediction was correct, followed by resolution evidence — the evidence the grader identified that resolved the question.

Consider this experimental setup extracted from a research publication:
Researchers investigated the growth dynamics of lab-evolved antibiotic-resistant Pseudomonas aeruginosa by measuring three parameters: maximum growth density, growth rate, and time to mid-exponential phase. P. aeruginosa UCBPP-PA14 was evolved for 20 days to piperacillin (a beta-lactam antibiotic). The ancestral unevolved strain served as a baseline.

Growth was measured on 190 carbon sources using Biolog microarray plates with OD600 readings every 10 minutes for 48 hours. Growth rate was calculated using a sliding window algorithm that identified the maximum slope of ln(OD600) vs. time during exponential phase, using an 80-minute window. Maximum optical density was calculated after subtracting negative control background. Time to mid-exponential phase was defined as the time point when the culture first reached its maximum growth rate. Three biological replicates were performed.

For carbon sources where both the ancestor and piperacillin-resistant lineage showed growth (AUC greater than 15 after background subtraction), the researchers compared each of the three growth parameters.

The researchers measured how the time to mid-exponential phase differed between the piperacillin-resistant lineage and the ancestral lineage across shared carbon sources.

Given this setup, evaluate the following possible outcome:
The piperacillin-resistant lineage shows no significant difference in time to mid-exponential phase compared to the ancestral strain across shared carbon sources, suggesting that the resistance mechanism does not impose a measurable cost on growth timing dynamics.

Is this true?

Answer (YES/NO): NO